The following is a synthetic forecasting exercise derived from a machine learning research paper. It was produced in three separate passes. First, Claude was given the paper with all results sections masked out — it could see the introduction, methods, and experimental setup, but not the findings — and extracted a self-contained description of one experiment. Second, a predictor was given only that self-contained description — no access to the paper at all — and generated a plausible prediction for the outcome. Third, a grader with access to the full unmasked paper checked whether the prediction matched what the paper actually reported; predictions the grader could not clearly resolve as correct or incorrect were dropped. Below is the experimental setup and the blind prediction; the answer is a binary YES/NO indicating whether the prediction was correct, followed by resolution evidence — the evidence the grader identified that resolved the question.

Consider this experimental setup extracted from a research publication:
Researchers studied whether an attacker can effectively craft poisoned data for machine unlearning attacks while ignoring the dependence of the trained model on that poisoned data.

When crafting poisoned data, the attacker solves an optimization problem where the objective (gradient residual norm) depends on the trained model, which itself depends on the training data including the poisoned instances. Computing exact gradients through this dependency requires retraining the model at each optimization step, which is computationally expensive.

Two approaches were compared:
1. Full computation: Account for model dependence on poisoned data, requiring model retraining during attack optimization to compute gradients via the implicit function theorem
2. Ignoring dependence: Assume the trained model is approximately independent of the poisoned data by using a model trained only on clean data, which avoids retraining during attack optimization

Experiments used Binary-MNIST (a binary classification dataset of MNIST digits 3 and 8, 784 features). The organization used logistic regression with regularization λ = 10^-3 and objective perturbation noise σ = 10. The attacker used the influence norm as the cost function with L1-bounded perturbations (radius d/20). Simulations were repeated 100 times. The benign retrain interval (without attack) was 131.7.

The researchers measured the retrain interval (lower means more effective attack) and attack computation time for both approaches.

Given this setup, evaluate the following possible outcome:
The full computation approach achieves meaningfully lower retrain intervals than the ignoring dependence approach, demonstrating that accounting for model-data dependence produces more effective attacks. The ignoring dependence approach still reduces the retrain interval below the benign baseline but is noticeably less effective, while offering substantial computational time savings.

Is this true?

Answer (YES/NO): NO